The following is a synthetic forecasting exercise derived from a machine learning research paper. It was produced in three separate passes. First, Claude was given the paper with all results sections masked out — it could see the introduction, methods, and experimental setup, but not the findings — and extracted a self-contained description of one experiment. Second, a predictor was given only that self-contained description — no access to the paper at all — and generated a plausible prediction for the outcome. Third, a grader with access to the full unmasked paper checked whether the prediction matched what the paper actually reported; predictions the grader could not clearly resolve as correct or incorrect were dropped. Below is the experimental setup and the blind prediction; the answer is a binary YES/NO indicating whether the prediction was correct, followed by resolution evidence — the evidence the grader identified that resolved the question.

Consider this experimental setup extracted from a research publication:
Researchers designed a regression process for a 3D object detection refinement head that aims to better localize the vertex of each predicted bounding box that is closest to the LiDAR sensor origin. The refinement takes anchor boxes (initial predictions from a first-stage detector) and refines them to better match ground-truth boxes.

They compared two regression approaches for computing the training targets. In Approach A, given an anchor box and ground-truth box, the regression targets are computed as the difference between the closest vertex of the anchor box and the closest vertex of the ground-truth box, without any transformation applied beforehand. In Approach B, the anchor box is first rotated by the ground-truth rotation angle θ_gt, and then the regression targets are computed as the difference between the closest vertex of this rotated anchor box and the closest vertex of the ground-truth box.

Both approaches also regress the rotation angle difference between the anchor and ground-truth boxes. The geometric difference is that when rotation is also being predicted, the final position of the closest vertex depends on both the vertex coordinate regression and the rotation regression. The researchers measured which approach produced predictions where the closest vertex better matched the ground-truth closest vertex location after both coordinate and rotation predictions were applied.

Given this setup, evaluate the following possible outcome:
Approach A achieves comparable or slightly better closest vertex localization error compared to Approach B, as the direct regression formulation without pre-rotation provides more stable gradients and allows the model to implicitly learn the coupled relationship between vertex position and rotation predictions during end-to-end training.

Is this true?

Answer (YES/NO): NO